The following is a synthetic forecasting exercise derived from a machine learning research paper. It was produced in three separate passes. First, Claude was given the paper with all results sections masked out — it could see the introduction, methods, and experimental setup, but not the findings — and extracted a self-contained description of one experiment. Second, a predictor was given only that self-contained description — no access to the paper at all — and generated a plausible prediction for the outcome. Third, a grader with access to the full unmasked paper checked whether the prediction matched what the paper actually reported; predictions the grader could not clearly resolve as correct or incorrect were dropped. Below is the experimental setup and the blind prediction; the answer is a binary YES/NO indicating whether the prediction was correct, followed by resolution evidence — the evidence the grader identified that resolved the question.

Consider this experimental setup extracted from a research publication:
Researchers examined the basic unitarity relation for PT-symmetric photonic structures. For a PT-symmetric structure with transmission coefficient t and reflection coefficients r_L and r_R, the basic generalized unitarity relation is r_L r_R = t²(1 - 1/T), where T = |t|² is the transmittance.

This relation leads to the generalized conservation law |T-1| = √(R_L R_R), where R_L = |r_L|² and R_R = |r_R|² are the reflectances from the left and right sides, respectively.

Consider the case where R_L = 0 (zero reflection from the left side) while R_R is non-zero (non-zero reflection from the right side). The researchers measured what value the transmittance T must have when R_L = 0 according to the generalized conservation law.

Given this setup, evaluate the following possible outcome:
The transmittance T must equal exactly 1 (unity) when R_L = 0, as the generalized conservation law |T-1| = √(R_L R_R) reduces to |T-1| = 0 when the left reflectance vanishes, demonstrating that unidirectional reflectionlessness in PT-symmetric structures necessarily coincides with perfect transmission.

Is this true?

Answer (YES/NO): YES